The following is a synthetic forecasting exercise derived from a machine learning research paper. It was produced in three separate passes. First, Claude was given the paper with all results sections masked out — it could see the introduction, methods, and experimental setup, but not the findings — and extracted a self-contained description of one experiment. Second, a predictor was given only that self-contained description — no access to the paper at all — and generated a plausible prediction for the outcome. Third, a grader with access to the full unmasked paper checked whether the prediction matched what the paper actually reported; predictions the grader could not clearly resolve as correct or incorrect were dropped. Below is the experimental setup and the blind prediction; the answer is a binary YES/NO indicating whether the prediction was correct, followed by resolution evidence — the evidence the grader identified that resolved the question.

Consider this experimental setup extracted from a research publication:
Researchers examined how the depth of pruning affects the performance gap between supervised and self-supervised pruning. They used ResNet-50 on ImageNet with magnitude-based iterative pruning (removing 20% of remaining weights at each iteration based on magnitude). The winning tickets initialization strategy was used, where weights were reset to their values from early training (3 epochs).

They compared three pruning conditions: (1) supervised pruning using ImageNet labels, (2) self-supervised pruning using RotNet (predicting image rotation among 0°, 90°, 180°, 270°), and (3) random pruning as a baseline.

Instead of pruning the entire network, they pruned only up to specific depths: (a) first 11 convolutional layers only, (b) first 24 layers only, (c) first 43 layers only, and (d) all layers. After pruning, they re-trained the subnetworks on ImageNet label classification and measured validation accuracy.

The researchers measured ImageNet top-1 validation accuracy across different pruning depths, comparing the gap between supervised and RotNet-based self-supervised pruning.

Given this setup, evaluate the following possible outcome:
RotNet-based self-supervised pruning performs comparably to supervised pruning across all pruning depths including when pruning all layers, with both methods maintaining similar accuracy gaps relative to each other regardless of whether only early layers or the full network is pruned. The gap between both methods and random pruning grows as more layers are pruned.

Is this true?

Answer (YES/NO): NO